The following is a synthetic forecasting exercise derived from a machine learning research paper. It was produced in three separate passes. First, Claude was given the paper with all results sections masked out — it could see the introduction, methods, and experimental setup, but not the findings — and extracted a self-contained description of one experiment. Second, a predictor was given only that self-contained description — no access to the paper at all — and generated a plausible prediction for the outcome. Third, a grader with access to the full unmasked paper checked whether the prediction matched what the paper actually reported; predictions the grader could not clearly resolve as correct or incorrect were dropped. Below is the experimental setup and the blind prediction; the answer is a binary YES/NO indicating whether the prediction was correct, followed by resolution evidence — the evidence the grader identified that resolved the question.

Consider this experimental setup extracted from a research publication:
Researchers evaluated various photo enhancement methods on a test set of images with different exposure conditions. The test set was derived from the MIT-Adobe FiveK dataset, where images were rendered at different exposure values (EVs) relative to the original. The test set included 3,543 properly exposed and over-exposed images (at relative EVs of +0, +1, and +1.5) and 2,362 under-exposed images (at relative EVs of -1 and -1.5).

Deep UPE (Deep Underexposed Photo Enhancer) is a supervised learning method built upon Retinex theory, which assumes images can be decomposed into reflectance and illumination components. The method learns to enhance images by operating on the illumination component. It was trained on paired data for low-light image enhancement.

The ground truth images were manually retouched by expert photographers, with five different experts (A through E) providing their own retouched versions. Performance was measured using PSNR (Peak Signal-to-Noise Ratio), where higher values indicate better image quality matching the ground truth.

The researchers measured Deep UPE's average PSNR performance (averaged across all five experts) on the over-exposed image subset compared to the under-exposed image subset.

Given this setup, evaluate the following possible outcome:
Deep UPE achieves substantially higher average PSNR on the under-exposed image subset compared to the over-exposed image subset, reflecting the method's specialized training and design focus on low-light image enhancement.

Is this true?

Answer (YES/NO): YES